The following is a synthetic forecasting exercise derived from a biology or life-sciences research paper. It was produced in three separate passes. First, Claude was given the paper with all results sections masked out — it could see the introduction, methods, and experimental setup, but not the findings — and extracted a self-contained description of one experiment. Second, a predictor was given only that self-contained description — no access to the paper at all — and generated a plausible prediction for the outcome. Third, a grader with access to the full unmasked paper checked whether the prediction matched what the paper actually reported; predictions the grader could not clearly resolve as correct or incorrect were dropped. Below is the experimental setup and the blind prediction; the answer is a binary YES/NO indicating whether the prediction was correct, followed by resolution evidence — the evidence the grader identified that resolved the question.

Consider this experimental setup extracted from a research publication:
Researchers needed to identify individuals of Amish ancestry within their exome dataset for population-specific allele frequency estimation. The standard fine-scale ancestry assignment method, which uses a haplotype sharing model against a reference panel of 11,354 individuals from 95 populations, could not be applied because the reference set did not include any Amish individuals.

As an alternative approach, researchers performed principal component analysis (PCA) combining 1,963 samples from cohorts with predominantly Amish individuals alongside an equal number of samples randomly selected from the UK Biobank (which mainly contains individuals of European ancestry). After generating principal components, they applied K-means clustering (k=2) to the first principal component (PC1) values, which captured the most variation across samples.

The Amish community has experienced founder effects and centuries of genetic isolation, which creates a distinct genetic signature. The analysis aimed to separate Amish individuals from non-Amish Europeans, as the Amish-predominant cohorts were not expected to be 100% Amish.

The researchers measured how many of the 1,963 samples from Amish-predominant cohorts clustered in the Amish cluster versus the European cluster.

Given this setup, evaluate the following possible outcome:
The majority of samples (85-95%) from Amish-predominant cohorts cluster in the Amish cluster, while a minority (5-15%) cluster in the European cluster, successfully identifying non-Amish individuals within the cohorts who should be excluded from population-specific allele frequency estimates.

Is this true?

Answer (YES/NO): NO